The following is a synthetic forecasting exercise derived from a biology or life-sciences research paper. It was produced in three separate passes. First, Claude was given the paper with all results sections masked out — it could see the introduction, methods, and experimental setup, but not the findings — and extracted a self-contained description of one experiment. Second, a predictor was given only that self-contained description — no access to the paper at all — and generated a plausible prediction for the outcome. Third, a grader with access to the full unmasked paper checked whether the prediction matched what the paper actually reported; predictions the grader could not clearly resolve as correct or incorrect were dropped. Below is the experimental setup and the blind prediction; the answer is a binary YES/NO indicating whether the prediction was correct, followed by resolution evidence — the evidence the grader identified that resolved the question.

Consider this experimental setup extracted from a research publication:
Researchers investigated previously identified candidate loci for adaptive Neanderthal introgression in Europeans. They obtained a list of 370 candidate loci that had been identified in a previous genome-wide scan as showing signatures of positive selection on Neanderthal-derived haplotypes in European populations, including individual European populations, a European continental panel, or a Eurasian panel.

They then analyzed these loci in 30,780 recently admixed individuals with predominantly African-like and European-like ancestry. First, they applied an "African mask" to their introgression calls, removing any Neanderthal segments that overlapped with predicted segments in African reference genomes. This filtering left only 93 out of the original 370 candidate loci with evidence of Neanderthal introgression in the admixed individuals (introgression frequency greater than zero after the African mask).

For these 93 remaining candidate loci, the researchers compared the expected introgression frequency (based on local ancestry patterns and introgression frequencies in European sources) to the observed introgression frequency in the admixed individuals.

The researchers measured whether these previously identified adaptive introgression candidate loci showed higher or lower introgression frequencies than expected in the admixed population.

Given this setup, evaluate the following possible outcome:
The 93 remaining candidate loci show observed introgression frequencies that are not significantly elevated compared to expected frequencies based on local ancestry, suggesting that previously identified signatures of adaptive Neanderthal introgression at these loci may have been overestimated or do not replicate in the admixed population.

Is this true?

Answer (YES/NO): YES